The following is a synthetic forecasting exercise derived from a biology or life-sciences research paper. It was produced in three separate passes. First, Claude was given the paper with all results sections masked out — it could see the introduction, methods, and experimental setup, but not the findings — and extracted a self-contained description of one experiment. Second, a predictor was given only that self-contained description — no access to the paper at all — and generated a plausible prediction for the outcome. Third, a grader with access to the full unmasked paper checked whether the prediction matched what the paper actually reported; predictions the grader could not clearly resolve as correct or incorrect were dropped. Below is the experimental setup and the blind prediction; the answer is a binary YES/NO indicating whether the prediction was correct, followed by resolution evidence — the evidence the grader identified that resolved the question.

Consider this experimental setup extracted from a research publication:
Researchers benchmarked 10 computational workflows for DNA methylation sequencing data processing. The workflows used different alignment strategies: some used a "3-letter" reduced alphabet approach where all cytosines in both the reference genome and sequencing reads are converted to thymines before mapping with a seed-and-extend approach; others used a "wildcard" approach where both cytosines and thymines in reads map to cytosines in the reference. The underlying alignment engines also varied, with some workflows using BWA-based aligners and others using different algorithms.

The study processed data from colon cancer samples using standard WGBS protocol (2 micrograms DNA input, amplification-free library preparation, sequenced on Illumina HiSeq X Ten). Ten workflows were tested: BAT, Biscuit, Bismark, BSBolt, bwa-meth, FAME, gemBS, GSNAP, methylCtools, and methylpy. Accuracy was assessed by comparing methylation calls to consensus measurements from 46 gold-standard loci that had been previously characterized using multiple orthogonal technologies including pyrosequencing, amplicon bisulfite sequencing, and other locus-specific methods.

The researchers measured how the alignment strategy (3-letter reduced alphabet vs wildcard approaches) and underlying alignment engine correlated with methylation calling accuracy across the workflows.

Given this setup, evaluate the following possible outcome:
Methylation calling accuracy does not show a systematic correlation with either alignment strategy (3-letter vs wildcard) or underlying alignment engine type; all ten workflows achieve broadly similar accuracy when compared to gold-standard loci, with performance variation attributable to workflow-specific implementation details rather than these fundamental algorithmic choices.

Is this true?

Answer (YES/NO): NO